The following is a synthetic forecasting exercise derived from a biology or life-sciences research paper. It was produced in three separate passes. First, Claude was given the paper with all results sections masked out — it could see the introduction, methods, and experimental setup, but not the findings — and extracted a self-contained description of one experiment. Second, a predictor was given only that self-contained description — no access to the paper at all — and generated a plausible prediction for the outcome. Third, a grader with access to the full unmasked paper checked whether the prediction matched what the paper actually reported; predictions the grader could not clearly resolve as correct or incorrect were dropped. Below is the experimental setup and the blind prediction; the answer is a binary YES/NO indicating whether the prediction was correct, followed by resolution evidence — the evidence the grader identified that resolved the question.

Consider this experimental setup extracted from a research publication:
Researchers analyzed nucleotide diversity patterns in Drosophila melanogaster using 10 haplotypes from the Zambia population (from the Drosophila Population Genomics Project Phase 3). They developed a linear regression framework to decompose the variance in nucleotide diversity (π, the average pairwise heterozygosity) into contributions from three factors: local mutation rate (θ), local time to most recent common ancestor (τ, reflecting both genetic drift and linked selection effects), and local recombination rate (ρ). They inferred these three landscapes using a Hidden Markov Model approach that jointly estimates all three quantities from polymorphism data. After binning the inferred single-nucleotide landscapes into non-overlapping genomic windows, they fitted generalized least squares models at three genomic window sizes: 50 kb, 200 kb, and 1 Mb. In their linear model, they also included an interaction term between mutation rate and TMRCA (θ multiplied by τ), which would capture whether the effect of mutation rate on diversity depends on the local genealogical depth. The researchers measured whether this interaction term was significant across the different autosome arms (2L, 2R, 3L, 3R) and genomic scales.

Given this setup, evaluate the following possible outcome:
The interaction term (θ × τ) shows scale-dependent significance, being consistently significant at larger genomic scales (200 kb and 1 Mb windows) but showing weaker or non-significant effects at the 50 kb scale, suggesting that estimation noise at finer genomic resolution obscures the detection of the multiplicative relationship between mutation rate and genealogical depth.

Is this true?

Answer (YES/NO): NO